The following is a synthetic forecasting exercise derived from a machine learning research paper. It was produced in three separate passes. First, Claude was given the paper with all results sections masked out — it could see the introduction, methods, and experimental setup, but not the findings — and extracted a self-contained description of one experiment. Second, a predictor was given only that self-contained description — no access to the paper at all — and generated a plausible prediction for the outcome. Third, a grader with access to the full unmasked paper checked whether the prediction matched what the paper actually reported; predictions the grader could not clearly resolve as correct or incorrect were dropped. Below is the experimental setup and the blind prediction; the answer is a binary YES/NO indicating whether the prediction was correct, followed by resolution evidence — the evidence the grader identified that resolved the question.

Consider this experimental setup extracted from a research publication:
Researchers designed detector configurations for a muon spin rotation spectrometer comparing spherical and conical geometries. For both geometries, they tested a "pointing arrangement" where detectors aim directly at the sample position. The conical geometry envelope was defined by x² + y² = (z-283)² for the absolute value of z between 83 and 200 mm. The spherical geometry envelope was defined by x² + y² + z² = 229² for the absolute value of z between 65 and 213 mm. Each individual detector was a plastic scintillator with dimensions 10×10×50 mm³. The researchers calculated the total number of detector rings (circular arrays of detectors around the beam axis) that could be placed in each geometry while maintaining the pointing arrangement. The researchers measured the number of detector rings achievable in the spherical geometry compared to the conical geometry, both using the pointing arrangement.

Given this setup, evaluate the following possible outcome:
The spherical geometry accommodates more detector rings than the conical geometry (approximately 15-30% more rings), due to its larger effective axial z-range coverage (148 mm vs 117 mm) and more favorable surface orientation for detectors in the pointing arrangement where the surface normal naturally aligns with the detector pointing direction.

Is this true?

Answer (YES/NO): YES